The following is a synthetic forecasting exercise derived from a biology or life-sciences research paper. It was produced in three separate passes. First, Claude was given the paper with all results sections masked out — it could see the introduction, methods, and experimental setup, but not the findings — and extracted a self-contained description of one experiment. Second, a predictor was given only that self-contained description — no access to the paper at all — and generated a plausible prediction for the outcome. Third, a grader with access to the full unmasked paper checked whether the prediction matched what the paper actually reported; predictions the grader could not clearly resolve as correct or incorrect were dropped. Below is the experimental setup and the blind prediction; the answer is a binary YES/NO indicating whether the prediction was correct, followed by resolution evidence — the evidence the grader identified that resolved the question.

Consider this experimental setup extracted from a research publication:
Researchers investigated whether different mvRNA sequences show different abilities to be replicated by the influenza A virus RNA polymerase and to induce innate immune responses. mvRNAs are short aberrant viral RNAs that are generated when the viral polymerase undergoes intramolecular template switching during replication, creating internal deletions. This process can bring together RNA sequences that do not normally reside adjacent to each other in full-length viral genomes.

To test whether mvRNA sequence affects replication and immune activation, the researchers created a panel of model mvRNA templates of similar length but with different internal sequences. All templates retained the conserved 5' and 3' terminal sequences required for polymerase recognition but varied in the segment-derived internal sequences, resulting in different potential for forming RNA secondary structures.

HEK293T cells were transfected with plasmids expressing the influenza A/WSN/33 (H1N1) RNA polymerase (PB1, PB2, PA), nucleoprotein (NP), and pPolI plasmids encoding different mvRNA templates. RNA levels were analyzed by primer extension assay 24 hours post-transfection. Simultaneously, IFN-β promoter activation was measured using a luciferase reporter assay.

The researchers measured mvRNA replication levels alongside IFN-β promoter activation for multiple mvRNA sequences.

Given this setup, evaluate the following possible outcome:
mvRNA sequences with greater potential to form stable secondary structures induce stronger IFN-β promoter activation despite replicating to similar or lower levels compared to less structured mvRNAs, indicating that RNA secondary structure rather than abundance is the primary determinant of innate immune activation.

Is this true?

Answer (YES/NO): NO